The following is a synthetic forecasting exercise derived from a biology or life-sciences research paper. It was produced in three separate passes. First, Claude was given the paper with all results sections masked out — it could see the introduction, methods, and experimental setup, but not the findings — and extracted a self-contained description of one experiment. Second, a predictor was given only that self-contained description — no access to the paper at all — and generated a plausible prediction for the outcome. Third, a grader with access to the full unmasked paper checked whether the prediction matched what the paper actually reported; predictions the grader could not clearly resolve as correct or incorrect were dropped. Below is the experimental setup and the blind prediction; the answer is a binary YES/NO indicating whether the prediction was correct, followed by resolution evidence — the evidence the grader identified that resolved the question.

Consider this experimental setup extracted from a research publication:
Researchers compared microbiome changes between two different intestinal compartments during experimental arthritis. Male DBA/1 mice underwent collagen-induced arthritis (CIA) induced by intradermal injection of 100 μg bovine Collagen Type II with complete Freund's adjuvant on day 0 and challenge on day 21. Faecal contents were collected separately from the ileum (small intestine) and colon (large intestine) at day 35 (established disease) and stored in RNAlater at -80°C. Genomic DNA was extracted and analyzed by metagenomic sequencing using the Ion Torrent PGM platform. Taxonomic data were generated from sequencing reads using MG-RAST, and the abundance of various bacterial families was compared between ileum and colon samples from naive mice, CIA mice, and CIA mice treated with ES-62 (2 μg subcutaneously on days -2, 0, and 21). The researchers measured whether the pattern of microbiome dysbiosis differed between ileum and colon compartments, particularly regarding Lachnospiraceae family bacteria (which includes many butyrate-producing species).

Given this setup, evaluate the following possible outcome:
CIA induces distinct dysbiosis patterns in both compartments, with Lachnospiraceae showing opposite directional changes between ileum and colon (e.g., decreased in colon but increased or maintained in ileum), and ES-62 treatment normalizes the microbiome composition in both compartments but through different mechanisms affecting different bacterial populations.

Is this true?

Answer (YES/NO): NO